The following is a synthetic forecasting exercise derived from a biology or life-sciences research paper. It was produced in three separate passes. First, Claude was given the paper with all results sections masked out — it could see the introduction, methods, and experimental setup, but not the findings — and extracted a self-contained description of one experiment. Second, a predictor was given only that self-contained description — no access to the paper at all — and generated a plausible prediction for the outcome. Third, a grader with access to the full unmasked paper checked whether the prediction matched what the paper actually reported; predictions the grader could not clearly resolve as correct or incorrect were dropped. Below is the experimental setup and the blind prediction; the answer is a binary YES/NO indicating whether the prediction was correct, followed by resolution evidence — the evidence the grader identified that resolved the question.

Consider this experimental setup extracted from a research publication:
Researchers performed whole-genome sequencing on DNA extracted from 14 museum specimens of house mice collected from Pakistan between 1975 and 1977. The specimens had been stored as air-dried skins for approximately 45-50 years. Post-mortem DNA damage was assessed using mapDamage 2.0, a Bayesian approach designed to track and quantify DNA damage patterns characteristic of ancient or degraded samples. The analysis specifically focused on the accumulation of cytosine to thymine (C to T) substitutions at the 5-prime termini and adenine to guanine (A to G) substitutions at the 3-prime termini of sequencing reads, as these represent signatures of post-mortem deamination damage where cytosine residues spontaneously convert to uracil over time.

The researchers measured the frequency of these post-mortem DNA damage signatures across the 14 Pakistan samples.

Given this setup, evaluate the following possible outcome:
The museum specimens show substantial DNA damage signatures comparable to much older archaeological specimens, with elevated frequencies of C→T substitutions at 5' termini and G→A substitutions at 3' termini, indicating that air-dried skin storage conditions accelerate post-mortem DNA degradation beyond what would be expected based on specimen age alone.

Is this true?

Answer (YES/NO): NO